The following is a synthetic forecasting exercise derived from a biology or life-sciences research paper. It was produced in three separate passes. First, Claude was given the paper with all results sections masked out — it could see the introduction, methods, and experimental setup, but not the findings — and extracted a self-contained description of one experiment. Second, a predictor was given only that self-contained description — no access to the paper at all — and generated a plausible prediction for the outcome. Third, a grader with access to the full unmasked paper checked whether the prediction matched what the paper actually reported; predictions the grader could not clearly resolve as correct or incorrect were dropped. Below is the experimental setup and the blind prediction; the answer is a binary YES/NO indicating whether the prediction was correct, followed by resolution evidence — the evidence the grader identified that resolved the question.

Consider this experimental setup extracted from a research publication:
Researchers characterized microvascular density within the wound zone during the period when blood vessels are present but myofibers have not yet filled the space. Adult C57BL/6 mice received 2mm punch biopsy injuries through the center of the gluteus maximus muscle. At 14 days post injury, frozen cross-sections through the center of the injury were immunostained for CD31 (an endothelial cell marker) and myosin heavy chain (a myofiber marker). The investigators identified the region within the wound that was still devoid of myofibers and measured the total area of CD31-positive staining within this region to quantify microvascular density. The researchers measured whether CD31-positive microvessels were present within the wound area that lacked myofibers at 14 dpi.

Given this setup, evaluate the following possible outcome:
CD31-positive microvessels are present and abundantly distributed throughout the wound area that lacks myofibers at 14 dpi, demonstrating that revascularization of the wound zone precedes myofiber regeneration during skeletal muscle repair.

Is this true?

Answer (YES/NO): YES